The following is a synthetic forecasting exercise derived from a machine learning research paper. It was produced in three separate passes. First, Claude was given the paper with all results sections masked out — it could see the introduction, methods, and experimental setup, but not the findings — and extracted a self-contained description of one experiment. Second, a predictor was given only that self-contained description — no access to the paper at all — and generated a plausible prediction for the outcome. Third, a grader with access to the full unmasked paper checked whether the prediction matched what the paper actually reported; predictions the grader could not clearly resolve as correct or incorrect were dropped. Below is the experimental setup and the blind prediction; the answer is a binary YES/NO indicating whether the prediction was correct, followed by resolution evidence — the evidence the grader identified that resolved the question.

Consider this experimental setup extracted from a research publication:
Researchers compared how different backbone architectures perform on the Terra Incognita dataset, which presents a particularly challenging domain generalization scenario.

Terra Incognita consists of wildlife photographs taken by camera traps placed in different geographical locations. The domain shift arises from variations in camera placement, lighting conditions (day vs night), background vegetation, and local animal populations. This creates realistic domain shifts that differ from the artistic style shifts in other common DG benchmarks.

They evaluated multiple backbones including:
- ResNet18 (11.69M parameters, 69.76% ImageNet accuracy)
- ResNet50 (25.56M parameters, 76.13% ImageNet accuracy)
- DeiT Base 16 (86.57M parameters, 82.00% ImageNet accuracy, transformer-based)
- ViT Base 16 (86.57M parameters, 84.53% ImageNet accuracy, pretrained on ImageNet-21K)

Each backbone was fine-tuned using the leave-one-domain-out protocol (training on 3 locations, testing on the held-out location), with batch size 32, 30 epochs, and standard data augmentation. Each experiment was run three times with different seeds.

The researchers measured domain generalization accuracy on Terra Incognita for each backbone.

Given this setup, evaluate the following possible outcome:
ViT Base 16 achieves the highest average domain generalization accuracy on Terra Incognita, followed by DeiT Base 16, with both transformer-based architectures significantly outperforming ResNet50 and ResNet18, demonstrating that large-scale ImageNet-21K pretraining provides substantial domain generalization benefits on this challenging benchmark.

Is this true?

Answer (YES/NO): NO